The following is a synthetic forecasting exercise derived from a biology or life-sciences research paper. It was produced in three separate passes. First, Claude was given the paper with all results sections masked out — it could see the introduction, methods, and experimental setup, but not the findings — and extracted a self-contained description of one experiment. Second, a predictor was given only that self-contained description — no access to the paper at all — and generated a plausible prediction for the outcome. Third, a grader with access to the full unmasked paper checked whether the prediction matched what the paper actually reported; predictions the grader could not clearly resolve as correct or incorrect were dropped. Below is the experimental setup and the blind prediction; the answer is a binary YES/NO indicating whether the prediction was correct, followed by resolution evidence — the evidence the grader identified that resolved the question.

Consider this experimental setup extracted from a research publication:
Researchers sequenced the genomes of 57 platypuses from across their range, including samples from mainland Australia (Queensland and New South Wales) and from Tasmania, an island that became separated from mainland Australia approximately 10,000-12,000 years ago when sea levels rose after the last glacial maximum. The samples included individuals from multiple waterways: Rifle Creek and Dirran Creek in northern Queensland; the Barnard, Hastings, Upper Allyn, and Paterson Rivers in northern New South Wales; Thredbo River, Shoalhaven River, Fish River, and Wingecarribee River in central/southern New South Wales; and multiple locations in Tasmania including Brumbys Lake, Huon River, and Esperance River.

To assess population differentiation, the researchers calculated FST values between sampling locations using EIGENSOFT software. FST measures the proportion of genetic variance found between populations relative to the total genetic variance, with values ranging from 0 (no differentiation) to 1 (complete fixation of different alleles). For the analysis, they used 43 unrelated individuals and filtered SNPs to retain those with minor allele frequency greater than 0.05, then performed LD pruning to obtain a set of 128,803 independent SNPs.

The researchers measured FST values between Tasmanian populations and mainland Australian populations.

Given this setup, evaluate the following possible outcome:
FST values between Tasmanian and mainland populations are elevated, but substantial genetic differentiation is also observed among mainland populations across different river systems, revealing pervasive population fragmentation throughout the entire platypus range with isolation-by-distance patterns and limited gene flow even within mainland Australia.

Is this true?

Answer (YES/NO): NO